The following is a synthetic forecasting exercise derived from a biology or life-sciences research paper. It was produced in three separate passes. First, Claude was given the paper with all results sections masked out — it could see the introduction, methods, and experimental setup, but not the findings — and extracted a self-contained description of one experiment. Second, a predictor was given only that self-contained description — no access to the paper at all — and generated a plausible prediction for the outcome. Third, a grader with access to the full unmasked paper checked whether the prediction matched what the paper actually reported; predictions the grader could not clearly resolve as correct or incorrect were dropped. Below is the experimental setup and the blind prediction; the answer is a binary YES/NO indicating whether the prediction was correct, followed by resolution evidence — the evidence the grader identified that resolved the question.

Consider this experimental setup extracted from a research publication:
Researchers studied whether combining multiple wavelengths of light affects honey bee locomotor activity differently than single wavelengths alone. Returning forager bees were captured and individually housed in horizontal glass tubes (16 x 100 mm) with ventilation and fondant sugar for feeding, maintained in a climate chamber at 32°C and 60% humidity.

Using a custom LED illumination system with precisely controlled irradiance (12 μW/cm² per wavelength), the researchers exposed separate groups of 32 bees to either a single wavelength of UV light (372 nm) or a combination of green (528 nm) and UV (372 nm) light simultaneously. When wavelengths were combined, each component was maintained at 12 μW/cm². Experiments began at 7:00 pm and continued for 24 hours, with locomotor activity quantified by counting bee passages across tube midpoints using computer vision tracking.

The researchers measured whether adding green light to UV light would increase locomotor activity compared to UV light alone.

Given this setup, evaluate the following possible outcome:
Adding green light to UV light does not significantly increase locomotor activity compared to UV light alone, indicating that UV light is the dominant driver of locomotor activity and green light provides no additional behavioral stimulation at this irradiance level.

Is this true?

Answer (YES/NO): YES